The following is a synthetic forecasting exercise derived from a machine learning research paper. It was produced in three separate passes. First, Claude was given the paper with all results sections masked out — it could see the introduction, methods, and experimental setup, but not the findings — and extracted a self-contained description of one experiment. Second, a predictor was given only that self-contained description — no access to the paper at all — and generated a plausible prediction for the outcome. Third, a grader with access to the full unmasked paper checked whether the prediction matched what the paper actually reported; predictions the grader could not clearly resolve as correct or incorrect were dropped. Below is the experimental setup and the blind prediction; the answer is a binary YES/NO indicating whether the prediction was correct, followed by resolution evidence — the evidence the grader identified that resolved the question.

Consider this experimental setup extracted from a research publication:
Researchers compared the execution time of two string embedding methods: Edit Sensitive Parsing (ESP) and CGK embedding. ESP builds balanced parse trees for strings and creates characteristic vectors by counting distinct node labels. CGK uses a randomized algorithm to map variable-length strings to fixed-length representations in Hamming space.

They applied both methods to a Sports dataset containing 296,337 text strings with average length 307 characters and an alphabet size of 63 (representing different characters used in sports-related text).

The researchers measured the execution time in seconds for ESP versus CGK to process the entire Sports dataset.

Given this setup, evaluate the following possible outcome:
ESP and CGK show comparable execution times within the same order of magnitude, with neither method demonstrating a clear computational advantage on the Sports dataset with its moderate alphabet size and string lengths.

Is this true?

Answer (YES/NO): YES